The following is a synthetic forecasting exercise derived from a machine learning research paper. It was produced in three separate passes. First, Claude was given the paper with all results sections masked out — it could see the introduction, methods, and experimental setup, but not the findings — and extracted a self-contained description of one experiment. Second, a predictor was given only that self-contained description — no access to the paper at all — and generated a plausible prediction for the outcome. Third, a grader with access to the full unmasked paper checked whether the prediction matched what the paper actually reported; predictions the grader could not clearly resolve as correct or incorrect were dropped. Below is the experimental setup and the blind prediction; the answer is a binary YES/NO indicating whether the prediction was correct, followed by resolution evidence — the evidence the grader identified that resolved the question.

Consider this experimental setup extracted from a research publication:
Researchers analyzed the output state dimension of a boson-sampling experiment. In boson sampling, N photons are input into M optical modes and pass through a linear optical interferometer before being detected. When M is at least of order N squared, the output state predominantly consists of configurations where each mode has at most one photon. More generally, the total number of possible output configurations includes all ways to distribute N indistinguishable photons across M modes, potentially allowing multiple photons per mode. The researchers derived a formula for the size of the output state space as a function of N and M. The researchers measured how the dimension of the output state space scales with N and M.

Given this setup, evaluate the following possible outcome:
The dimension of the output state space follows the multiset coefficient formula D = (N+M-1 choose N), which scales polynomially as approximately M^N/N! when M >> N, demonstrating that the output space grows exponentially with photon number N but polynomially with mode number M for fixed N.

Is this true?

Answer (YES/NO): NO